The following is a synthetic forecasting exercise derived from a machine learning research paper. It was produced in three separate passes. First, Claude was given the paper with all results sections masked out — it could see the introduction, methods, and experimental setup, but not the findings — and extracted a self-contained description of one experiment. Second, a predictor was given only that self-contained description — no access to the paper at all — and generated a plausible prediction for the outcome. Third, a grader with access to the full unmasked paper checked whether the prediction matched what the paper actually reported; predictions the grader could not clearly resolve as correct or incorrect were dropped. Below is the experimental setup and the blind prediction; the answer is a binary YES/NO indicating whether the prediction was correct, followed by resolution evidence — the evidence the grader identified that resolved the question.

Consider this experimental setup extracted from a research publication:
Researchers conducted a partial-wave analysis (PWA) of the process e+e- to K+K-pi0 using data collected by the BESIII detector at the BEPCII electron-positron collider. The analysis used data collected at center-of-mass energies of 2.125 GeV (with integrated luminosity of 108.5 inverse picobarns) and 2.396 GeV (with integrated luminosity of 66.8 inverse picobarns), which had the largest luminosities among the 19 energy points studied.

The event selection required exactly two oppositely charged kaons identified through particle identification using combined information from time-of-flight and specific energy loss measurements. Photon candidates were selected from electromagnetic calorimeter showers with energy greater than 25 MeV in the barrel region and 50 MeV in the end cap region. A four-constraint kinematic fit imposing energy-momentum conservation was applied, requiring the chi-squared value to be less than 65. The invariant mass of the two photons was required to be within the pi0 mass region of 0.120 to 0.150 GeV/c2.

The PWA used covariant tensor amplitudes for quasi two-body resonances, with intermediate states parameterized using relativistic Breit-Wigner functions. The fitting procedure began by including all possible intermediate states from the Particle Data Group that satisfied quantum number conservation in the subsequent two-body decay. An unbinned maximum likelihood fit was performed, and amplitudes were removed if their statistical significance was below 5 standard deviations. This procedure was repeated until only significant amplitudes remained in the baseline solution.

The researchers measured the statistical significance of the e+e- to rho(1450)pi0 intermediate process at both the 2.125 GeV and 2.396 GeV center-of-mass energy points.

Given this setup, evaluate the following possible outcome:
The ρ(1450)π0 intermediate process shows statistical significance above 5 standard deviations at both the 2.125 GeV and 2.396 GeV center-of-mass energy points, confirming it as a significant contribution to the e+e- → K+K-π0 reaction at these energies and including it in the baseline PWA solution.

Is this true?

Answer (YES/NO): NO